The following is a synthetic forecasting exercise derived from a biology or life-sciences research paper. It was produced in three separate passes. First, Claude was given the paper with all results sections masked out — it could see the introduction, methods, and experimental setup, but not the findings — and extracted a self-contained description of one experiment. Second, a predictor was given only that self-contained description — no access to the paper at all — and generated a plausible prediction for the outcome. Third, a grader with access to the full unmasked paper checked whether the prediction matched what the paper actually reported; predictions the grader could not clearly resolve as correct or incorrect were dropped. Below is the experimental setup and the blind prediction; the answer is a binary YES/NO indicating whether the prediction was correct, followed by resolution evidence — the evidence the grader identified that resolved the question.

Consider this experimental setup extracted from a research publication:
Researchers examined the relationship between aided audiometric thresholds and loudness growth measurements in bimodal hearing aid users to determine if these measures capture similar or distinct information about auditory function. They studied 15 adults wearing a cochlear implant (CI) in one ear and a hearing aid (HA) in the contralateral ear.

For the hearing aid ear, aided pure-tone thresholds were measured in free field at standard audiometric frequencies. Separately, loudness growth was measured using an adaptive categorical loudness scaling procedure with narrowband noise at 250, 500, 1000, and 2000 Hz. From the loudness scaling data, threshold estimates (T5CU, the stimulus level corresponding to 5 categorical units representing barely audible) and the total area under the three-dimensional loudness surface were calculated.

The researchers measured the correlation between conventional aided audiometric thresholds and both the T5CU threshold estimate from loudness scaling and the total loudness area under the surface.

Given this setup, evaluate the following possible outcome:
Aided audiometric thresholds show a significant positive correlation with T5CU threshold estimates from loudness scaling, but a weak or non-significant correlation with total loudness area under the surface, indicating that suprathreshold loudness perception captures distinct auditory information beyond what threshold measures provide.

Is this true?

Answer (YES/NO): YES